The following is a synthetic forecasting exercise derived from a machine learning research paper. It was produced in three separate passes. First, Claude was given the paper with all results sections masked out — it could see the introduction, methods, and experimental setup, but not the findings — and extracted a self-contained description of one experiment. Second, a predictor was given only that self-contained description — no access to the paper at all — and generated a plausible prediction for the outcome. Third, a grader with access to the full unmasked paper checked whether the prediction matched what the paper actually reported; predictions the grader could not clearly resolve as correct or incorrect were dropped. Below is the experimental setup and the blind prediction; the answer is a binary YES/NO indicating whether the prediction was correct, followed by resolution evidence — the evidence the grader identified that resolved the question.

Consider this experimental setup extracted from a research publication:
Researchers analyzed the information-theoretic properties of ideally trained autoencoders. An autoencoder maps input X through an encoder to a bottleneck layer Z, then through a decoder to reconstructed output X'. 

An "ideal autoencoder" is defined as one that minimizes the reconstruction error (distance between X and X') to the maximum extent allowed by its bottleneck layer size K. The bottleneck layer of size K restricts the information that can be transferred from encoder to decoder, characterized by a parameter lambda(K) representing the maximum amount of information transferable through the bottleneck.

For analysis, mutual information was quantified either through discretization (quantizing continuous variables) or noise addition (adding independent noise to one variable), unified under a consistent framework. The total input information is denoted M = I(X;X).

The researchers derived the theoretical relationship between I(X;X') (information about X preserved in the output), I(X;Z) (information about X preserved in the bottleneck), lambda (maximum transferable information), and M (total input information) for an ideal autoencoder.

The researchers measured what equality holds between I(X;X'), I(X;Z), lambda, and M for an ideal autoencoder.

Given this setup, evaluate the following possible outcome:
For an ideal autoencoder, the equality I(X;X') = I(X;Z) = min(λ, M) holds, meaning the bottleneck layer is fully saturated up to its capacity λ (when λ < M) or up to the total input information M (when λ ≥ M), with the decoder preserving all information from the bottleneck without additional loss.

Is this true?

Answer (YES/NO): YES